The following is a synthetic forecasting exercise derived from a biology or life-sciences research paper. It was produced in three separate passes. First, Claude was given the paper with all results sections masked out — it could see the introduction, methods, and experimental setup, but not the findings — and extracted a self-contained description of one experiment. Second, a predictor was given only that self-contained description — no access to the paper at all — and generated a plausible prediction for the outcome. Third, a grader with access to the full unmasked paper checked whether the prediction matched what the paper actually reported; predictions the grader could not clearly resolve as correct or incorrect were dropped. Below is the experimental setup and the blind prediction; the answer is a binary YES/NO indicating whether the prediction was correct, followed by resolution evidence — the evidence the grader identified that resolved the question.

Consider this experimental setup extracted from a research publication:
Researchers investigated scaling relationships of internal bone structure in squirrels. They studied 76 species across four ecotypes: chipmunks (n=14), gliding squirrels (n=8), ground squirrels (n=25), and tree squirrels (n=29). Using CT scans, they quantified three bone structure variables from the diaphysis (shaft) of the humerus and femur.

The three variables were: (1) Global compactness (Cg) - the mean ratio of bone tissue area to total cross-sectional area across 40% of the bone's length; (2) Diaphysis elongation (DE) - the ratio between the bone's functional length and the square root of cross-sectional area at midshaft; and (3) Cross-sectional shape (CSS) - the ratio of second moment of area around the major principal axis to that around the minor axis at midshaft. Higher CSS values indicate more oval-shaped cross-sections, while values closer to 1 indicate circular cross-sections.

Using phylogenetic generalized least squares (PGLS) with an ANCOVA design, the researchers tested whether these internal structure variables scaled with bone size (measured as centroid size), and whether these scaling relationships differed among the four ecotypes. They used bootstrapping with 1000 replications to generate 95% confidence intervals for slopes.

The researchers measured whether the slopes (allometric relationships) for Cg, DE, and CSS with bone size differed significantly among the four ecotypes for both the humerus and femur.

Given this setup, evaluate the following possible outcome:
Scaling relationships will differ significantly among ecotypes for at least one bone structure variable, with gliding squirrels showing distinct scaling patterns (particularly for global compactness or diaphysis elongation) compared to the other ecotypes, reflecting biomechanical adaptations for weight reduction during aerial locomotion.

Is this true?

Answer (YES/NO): NO